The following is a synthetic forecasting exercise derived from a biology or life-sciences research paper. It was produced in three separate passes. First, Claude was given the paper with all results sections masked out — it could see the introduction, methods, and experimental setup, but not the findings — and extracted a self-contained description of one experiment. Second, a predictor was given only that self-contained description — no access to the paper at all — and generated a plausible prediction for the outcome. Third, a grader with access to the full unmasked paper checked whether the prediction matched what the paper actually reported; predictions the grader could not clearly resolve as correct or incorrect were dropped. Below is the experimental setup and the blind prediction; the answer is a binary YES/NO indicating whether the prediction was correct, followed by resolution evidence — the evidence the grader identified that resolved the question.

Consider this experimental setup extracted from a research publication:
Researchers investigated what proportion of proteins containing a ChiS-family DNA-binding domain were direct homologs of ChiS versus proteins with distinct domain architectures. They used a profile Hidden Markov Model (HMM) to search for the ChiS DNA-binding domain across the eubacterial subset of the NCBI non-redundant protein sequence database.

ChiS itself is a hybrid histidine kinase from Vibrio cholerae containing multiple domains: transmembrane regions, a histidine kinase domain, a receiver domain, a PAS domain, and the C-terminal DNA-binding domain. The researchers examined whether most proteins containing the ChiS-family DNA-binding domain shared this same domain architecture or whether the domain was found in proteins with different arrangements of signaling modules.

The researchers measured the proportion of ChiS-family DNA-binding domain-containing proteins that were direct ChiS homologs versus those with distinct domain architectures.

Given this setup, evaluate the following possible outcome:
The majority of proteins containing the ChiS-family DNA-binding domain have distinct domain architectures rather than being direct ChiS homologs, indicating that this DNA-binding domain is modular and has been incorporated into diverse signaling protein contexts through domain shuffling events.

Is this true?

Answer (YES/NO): NO